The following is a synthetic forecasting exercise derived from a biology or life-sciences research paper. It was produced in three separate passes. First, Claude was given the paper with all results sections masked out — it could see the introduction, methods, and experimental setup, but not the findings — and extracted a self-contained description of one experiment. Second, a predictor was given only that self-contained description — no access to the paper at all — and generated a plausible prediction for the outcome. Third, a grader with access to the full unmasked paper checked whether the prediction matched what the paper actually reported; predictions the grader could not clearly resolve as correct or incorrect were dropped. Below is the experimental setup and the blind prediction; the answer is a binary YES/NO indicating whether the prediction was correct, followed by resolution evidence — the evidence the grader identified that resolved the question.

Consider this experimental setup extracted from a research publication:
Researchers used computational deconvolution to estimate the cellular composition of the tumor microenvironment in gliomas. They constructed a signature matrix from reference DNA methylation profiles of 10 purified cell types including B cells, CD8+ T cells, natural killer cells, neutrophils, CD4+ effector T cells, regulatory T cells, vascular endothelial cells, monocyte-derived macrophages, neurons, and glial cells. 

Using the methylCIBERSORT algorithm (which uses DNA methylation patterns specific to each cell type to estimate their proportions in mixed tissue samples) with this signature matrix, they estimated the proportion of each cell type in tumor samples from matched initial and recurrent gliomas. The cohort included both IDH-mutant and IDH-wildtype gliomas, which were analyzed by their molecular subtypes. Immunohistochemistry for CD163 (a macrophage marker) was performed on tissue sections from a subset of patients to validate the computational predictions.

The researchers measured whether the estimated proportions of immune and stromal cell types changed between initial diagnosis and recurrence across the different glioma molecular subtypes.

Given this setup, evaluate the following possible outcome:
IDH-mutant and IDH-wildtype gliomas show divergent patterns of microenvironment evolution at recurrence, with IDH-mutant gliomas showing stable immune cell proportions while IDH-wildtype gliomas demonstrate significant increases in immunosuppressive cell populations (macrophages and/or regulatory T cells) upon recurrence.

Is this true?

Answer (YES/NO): NO